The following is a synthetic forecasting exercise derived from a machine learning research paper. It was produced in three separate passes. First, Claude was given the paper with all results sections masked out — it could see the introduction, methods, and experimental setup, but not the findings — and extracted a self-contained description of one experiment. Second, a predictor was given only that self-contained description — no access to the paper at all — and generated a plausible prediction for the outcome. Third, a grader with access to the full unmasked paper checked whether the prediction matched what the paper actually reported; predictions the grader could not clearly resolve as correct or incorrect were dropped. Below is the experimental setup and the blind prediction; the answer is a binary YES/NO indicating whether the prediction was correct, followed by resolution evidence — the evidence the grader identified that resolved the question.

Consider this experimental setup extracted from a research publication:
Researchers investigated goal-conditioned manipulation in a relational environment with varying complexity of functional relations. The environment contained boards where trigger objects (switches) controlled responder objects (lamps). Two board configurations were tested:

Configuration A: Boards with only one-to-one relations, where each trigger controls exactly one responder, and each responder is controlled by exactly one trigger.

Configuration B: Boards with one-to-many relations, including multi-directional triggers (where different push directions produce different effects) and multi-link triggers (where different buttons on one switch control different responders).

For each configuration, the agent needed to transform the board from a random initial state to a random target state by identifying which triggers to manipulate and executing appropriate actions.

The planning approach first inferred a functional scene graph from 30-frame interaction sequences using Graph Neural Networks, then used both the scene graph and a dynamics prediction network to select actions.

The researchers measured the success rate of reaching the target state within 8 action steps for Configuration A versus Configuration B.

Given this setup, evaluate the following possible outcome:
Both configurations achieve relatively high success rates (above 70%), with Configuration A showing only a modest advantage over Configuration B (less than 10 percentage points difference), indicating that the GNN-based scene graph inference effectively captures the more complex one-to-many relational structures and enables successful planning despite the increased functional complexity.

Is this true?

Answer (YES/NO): NO